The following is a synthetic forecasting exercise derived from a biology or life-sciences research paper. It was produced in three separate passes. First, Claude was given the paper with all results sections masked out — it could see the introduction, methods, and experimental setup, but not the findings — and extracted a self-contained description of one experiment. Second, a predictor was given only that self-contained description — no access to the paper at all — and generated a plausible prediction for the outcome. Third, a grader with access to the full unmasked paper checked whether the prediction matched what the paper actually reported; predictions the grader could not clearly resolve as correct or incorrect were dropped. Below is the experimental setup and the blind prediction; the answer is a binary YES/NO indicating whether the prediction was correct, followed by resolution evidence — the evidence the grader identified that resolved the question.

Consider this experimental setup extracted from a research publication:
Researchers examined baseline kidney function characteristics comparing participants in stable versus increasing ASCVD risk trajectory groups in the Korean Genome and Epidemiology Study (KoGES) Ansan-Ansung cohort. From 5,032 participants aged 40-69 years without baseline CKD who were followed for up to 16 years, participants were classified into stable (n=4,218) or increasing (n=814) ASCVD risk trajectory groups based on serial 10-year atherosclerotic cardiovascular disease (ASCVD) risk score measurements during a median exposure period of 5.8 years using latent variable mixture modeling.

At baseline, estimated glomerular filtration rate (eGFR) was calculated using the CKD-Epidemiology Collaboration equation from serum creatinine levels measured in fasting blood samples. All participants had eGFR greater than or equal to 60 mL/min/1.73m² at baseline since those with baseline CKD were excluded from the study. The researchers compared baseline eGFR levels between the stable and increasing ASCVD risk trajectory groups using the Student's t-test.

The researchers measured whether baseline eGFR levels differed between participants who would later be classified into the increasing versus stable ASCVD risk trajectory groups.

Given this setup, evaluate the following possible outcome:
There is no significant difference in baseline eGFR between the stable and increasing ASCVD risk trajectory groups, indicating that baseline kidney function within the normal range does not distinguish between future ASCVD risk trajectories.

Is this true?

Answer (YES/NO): NO